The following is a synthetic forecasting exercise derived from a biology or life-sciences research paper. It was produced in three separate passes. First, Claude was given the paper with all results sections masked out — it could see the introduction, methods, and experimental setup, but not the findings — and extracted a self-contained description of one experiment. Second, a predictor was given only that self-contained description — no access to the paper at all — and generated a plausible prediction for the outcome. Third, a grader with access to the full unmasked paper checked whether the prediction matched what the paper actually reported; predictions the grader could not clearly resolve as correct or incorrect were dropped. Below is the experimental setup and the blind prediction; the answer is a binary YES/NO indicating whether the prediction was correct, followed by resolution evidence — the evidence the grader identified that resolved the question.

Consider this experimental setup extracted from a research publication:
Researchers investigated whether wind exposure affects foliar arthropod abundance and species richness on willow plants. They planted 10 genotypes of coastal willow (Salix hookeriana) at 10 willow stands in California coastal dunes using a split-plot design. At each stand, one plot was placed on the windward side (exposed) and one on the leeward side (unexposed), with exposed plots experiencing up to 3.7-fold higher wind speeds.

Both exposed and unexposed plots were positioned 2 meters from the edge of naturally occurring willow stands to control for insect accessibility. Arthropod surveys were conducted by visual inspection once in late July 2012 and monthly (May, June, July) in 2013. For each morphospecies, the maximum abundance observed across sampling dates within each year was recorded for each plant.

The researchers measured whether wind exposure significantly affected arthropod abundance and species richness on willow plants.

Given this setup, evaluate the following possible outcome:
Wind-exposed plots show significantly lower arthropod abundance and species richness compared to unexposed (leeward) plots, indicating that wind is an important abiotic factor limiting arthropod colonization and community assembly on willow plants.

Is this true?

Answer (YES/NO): YES